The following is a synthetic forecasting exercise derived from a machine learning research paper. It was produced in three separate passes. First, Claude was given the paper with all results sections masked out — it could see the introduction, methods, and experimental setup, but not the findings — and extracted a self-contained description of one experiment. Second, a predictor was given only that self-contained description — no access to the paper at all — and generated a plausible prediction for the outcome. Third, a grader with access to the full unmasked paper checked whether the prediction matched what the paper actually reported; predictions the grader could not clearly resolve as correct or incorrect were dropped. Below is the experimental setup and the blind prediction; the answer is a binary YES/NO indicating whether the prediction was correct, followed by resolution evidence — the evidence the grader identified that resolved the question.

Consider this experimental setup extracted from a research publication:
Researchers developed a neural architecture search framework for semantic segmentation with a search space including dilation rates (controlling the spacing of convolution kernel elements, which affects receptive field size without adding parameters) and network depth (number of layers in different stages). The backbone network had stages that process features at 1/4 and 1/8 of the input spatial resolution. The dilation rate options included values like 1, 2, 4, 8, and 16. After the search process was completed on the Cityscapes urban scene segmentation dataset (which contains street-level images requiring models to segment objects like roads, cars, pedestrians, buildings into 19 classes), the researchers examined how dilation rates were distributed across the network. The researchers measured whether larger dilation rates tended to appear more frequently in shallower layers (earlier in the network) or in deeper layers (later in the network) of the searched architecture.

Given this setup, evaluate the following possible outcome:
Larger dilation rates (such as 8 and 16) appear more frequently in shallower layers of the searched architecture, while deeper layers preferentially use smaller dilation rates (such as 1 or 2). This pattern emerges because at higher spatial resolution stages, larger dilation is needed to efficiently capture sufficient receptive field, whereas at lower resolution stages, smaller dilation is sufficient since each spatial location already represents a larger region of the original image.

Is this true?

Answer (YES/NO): NO